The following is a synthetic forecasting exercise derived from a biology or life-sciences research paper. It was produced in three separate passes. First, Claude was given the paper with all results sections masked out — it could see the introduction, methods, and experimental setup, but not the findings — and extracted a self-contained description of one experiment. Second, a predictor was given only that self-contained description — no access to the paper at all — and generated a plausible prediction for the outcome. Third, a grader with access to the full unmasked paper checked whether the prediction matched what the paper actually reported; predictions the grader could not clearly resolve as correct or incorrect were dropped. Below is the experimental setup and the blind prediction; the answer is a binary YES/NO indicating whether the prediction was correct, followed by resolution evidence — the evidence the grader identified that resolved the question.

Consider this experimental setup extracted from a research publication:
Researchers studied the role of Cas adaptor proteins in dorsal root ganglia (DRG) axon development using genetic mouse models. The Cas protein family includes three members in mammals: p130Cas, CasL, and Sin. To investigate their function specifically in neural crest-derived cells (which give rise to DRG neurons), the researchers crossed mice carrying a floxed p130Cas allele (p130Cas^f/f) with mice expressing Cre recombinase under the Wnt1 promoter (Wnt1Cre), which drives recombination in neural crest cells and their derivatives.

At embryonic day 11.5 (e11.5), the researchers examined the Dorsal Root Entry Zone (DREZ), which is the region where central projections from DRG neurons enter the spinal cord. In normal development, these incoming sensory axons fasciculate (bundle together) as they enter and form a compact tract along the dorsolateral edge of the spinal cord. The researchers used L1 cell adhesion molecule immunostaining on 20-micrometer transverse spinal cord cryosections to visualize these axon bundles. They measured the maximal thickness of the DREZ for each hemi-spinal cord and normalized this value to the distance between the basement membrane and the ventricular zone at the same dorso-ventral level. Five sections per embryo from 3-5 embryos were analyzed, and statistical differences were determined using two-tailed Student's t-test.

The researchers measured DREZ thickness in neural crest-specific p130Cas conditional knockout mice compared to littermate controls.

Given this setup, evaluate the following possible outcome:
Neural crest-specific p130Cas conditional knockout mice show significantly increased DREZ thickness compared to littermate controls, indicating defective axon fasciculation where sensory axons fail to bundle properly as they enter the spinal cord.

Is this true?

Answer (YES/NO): NO